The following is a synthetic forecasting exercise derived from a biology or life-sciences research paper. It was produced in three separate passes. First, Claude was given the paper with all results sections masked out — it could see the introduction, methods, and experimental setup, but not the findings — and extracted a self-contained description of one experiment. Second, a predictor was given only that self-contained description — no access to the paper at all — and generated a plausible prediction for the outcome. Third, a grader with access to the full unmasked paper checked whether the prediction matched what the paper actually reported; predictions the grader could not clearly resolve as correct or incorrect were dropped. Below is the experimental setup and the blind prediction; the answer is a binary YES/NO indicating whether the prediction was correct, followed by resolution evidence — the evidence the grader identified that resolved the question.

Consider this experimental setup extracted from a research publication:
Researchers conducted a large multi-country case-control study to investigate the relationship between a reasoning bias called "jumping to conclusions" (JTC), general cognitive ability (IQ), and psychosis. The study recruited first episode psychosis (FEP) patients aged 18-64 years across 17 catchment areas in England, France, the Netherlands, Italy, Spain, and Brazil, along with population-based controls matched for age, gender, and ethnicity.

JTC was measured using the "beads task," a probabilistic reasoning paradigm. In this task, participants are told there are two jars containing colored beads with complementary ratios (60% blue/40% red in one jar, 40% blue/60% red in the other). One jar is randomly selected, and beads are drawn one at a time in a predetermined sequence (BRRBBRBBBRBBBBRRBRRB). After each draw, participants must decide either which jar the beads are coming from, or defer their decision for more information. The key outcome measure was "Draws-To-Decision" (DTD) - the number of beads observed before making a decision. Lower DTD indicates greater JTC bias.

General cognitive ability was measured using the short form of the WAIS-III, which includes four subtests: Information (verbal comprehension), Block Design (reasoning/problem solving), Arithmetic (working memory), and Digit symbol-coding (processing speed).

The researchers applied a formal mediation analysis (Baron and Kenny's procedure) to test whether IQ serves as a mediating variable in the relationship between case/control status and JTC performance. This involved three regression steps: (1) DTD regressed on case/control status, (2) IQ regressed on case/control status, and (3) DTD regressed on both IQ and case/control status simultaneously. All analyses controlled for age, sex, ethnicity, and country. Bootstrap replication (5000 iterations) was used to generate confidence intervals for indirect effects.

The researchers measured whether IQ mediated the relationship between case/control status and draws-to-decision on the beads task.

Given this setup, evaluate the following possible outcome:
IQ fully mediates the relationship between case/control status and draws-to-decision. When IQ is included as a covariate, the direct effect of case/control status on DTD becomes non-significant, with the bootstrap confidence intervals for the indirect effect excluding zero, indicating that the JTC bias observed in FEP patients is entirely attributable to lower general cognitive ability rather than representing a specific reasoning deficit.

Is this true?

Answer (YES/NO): YES